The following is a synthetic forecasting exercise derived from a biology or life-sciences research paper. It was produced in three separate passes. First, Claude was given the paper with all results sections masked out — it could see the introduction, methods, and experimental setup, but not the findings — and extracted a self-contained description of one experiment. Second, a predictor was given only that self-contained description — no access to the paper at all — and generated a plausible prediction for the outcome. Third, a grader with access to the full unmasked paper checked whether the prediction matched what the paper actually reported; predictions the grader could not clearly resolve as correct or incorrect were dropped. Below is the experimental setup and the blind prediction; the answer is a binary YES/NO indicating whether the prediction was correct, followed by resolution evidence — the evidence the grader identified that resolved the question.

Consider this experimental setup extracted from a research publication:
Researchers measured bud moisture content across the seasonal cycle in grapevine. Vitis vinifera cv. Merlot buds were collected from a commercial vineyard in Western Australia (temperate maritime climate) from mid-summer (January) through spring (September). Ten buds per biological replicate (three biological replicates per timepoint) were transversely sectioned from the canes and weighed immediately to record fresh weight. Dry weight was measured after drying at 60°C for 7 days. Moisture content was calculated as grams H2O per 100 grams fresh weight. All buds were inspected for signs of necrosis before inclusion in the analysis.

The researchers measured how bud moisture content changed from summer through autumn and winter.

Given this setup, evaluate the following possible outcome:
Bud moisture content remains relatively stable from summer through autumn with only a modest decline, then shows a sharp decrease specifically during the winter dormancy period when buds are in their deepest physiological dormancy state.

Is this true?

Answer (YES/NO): NO